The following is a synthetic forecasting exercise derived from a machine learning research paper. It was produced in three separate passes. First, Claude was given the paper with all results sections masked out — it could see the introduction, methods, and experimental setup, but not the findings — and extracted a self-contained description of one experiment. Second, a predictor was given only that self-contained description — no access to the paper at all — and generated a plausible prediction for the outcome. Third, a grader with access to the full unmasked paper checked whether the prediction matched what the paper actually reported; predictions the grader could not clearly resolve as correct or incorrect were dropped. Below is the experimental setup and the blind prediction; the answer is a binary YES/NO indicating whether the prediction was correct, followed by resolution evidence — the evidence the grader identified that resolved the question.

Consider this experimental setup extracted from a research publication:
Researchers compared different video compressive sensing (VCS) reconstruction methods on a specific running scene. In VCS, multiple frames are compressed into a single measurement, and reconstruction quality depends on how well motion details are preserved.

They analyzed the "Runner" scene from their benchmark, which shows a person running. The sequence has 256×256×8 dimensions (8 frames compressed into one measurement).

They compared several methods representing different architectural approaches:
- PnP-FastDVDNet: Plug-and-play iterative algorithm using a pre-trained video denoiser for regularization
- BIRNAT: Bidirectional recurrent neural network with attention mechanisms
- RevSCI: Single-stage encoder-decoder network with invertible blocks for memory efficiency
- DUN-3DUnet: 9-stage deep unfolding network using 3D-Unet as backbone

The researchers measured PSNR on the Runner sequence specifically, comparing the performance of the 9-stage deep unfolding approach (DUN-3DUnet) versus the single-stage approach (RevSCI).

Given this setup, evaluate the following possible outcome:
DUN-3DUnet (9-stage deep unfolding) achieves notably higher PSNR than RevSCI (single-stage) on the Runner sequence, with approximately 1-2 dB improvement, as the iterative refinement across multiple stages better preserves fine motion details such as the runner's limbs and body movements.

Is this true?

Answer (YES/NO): YES